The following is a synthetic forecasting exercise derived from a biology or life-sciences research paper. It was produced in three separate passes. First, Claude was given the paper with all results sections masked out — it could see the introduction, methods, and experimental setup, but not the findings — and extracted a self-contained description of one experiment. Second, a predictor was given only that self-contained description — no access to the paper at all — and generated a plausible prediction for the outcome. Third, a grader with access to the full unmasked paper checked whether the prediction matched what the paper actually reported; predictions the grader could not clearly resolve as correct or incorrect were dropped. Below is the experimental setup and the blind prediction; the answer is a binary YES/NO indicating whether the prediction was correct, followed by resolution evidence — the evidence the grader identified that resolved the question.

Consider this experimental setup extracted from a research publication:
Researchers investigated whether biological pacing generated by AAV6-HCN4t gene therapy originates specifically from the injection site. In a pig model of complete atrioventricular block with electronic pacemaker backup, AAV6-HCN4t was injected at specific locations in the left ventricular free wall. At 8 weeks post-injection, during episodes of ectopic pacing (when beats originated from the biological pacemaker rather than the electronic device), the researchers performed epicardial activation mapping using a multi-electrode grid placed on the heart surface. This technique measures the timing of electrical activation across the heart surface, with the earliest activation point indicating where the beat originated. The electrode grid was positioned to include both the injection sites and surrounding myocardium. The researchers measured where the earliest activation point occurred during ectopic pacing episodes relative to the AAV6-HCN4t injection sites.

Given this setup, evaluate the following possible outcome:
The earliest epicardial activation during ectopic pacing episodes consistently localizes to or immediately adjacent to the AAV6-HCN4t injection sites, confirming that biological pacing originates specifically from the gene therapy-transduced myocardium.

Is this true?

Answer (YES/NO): YES